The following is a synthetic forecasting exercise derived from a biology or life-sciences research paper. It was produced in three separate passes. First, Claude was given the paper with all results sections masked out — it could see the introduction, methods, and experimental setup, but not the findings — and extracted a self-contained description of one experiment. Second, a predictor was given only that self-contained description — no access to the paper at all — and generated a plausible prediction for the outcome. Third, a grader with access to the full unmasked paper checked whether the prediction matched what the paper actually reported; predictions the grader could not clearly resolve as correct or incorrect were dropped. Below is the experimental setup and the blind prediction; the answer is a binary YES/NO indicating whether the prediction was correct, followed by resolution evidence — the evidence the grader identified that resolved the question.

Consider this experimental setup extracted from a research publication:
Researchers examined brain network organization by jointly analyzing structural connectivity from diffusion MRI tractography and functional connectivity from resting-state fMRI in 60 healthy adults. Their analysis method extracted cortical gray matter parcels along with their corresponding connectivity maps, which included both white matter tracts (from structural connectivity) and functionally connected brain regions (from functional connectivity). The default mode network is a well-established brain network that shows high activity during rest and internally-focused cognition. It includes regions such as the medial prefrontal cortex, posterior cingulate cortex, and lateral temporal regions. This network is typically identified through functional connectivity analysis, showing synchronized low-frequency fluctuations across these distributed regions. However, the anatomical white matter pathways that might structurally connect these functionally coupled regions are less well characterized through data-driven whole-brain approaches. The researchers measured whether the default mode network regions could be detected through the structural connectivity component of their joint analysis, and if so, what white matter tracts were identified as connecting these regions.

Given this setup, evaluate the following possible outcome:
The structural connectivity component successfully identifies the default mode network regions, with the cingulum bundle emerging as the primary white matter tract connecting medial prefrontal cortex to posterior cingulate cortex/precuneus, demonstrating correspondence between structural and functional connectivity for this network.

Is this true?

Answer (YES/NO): YES